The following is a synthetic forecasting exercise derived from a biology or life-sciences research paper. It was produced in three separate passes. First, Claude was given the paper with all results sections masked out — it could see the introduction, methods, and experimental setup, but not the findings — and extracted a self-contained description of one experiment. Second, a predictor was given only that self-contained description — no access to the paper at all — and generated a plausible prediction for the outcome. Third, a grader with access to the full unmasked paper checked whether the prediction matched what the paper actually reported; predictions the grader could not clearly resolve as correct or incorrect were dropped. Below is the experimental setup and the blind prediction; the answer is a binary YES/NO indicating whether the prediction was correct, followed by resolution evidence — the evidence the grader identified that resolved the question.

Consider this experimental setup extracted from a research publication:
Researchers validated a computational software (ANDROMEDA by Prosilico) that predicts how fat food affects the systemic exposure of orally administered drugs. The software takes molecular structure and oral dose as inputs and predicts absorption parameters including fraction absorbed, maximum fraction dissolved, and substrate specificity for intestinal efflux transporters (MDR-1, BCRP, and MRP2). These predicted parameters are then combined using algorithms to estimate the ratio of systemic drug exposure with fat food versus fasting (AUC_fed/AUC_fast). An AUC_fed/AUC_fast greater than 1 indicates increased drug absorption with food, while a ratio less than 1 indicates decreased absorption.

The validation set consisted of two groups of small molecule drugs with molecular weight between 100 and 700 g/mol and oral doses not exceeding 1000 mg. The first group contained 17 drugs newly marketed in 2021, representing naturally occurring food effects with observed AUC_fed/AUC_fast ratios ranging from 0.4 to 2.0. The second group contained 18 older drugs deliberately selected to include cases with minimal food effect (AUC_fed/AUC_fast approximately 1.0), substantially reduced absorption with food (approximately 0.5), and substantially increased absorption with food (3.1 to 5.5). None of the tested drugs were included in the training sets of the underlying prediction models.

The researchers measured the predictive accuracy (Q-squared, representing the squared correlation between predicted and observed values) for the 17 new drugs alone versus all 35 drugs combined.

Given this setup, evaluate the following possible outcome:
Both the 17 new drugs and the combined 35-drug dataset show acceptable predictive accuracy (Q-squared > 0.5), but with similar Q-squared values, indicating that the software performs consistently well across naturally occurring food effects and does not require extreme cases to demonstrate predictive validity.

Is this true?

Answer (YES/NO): NO